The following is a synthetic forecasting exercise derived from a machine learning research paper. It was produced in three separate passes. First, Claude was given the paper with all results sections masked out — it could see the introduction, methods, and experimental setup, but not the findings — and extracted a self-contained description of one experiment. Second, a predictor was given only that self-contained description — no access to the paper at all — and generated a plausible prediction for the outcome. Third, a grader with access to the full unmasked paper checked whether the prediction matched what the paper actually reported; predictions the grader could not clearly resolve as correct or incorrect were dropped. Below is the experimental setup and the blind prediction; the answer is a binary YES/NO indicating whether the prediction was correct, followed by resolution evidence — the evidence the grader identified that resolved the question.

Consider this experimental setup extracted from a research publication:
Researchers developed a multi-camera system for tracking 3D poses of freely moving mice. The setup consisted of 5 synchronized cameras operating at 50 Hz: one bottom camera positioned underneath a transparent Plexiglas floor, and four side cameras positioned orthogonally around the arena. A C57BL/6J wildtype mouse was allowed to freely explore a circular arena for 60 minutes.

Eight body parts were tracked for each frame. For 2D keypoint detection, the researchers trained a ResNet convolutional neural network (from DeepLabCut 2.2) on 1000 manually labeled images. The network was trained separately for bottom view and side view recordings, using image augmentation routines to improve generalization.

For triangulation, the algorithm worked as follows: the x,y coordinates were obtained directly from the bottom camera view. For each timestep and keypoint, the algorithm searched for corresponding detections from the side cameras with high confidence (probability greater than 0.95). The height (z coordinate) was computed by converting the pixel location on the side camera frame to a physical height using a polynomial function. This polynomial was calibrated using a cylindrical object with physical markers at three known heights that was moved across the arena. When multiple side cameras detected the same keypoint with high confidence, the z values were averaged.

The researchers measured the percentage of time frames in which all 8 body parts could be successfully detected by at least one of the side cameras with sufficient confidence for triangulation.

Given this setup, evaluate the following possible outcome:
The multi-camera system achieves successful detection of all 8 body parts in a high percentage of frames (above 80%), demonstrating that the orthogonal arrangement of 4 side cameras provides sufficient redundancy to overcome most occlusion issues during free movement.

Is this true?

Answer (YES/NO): YES